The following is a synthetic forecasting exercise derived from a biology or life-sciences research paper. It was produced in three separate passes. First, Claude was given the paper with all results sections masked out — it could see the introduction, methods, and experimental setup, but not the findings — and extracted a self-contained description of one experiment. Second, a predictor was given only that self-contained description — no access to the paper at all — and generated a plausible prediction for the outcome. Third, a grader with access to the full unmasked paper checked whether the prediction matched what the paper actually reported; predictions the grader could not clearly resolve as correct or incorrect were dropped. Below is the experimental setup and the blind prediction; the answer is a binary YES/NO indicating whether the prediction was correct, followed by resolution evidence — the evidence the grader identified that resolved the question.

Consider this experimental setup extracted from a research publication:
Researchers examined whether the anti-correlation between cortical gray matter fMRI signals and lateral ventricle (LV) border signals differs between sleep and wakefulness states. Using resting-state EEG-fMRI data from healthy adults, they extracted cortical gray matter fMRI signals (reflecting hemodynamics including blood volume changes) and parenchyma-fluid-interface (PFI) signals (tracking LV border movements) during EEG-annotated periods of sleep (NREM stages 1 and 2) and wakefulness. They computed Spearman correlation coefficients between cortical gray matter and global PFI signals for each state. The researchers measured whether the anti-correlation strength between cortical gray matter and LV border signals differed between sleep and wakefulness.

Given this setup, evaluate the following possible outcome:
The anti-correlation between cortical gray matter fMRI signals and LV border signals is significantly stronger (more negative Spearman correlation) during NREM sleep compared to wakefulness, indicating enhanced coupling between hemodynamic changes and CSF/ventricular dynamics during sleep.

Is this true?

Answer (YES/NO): YES